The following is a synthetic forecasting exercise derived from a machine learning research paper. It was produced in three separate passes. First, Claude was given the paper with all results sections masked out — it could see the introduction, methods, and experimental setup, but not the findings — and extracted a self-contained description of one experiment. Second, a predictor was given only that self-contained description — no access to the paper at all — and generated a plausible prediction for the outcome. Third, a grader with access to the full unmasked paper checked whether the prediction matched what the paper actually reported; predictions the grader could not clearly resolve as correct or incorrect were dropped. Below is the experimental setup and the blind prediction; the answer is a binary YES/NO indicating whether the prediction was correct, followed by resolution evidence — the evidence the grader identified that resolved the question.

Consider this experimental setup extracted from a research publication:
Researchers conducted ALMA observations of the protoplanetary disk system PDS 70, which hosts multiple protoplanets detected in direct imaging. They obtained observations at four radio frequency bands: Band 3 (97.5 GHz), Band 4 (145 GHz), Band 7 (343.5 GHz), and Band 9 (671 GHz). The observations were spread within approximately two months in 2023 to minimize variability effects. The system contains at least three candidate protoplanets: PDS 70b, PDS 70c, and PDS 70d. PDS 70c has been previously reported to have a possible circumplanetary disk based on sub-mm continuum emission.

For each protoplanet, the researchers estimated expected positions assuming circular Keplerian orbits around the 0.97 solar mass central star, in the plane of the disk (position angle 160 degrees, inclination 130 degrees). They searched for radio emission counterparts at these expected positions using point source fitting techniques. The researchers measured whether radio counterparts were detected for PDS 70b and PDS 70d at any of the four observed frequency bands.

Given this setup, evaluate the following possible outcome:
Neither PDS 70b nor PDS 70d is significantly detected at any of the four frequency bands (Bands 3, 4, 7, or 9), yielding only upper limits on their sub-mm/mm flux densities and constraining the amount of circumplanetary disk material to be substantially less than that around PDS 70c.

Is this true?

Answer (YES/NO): YES